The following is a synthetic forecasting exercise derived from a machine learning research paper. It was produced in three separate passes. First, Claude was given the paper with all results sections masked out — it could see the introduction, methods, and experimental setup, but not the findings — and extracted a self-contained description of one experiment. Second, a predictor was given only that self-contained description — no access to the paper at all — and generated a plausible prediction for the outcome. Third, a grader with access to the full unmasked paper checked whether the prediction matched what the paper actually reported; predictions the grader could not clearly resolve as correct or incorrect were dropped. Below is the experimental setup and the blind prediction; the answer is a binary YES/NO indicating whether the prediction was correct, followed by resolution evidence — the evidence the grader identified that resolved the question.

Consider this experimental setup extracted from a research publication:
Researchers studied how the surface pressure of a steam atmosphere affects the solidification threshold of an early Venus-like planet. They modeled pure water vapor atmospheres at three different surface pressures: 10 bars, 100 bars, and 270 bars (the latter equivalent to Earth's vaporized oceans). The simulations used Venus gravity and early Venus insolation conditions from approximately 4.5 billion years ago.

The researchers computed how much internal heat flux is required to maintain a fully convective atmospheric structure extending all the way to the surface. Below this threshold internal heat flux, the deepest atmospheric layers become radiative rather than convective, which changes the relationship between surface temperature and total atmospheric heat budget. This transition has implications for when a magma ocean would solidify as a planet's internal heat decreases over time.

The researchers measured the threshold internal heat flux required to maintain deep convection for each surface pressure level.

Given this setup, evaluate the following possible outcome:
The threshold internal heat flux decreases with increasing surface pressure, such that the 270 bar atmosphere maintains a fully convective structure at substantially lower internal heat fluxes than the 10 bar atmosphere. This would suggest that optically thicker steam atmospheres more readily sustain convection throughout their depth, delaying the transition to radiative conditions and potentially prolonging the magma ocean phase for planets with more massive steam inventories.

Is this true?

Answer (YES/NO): NO